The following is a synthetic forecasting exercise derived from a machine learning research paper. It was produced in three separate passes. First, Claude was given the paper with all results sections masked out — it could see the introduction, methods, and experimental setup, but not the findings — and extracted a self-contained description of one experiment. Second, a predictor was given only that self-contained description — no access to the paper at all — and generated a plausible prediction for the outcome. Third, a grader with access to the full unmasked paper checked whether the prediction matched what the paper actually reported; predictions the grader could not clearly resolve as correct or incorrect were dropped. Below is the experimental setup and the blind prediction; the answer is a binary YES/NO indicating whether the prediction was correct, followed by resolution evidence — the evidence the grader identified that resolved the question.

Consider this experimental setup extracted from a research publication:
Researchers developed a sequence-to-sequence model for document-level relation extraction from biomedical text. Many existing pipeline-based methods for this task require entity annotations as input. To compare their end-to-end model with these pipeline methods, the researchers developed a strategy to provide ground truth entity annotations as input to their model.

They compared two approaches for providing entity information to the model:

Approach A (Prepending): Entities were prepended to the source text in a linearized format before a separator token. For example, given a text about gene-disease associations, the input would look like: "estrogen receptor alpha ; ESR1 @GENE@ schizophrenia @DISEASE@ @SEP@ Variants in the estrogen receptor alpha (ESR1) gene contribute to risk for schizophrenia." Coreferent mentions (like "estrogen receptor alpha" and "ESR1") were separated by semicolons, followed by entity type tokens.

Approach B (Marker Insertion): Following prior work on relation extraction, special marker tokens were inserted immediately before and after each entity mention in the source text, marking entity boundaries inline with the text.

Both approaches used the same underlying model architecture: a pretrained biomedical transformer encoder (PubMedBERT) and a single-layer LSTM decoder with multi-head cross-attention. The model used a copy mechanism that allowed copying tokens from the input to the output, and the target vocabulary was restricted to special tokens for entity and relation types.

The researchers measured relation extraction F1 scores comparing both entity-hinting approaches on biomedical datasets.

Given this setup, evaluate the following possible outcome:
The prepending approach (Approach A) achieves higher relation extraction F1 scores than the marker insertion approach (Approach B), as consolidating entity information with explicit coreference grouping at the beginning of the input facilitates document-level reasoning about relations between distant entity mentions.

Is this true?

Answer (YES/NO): YES